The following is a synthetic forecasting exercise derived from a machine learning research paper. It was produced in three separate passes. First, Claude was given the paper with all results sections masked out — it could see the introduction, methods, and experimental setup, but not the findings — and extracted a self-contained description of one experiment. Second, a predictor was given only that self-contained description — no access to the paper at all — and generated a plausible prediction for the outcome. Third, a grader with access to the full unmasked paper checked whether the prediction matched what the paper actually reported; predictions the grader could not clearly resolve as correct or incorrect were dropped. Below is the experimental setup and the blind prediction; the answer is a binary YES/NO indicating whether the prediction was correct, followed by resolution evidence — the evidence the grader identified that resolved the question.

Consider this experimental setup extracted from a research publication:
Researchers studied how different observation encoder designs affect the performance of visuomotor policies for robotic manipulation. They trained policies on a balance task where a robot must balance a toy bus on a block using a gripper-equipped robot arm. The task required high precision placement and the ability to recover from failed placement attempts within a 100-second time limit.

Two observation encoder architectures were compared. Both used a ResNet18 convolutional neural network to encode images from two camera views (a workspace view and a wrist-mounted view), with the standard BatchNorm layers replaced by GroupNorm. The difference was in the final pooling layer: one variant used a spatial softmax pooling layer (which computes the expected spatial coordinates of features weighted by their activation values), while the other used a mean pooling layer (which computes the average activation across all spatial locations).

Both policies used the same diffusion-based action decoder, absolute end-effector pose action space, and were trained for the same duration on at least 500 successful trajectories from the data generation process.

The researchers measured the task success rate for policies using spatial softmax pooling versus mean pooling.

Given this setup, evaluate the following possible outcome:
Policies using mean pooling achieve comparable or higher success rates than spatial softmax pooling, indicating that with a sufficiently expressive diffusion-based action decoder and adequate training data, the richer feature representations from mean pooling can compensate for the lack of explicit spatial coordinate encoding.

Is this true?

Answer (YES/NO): NO